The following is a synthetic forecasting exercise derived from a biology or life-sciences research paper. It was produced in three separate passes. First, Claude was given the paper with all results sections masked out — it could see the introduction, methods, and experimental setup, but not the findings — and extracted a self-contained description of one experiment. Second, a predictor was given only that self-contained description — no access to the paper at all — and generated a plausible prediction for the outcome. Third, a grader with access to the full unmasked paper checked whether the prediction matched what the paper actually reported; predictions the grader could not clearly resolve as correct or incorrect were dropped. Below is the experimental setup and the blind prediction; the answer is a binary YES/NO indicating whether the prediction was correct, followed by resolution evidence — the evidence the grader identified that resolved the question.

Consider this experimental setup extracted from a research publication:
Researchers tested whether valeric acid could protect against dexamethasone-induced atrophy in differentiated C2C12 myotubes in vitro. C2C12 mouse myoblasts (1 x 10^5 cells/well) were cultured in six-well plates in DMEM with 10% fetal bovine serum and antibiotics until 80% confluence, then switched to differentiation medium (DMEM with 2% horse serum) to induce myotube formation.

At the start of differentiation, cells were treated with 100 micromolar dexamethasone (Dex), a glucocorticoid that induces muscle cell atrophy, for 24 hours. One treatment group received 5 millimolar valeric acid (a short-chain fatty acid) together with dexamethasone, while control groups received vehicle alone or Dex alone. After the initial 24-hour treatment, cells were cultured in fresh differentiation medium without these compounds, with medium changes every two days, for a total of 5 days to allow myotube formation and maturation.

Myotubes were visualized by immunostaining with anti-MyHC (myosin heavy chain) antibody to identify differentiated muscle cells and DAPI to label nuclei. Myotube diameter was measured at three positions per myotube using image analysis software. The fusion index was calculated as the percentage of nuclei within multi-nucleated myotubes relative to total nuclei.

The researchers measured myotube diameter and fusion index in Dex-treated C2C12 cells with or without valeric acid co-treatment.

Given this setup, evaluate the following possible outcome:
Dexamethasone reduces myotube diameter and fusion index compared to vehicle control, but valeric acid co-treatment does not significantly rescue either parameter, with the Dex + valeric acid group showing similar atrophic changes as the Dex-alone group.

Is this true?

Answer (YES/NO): NO